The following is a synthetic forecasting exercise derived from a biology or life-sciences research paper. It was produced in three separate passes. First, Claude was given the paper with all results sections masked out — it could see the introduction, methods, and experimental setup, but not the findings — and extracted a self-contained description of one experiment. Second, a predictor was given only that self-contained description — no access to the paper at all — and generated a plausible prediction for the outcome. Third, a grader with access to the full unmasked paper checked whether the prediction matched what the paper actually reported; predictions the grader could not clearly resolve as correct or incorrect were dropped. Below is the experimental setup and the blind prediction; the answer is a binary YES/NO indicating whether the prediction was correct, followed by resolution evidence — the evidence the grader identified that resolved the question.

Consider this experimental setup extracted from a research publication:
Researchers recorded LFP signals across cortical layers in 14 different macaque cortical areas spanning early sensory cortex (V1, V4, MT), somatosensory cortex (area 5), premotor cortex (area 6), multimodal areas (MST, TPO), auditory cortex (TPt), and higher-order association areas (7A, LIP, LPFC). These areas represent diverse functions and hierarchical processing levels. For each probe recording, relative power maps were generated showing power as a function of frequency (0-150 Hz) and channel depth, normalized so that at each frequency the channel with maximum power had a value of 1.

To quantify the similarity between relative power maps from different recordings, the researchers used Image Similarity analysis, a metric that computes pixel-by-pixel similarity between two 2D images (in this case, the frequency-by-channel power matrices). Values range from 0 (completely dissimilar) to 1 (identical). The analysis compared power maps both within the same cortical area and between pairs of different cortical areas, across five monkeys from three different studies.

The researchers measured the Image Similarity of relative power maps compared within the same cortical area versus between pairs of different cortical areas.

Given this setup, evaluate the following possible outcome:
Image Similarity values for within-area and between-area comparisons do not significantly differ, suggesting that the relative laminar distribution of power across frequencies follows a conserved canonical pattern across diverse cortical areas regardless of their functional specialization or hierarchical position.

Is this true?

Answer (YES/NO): NO